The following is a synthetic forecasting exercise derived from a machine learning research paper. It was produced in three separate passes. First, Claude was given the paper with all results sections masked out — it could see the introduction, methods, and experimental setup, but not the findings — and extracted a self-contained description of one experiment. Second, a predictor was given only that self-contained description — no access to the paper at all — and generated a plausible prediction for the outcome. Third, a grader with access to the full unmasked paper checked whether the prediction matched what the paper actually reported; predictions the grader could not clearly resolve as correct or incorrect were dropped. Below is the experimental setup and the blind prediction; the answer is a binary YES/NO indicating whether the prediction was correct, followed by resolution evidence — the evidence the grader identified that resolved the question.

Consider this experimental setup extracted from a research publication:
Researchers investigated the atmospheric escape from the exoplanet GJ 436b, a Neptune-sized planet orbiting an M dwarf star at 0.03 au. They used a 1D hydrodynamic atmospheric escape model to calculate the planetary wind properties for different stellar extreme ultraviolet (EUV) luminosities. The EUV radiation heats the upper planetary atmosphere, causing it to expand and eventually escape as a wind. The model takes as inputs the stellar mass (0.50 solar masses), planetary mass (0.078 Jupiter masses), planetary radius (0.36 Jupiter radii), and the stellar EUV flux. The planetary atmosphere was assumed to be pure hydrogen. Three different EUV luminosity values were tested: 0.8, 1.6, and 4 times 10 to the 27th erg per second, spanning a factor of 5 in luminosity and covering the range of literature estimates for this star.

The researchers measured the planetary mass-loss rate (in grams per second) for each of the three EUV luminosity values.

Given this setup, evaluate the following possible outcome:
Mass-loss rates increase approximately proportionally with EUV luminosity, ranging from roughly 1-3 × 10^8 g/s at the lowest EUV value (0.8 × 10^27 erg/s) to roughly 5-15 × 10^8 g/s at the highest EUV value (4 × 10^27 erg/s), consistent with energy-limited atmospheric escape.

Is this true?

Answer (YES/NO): NO